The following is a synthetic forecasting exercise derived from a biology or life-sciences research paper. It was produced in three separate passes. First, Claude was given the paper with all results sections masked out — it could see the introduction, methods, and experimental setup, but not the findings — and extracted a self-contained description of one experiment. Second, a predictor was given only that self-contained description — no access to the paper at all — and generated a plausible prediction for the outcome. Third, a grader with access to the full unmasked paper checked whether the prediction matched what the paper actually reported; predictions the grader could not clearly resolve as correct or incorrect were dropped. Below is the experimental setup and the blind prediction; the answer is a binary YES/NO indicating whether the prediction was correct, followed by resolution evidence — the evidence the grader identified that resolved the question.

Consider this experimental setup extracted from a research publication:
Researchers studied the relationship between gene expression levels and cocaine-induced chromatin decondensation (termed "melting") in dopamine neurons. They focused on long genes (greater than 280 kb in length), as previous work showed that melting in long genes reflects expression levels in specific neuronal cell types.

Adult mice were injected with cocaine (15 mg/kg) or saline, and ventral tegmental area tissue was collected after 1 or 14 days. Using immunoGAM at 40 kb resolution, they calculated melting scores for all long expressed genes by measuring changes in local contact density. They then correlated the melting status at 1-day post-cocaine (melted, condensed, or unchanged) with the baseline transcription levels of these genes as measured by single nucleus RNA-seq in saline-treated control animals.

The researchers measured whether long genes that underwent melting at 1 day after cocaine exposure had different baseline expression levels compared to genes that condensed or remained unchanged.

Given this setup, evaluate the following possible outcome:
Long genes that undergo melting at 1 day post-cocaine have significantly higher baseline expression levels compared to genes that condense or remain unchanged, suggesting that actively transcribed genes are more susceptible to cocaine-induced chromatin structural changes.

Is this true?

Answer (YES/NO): YES